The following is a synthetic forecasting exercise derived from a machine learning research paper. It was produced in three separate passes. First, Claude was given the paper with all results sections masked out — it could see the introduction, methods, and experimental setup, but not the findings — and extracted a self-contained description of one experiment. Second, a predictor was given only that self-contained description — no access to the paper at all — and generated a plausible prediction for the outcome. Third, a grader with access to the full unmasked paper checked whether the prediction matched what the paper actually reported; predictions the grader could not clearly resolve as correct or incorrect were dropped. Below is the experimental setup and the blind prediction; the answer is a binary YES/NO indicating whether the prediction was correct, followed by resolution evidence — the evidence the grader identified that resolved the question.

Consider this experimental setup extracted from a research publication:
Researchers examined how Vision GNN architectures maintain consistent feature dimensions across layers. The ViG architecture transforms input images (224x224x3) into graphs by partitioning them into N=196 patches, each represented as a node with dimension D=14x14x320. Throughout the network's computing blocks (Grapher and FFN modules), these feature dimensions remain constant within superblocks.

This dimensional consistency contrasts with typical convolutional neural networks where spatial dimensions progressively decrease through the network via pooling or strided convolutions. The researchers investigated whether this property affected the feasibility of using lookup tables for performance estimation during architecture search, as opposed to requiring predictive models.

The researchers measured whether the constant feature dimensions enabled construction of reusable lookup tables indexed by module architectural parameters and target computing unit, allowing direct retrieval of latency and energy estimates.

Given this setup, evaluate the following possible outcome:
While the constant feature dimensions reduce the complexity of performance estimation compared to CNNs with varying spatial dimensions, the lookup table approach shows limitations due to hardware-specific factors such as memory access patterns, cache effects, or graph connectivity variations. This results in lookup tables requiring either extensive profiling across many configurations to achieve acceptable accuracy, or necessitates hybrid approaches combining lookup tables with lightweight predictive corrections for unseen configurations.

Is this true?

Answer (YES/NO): NO